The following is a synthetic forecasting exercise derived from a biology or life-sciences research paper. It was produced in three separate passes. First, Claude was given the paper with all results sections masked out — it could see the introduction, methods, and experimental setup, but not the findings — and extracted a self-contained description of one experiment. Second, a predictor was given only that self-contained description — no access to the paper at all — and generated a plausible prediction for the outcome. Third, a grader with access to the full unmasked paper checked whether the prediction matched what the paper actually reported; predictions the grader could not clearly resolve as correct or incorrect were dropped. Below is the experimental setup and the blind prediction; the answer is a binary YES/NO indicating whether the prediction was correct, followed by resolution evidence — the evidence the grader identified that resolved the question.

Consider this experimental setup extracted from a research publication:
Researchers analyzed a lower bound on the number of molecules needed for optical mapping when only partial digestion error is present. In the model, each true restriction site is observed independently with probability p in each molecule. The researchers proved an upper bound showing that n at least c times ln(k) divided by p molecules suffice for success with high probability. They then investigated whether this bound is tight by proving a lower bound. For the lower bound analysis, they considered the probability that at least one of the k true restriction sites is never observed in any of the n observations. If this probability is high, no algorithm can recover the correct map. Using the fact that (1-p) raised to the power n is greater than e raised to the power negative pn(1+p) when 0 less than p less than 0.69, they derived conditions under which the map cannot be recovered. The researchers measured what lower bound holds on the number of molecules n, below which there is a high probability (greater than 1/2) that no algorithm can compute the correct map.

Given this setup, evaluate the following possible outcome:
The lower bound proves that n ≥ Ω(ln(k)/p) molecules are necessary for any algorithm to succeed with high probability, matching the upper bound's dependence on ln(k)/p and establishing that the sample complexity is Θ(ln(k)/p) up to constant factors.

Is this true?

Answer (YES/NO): YES